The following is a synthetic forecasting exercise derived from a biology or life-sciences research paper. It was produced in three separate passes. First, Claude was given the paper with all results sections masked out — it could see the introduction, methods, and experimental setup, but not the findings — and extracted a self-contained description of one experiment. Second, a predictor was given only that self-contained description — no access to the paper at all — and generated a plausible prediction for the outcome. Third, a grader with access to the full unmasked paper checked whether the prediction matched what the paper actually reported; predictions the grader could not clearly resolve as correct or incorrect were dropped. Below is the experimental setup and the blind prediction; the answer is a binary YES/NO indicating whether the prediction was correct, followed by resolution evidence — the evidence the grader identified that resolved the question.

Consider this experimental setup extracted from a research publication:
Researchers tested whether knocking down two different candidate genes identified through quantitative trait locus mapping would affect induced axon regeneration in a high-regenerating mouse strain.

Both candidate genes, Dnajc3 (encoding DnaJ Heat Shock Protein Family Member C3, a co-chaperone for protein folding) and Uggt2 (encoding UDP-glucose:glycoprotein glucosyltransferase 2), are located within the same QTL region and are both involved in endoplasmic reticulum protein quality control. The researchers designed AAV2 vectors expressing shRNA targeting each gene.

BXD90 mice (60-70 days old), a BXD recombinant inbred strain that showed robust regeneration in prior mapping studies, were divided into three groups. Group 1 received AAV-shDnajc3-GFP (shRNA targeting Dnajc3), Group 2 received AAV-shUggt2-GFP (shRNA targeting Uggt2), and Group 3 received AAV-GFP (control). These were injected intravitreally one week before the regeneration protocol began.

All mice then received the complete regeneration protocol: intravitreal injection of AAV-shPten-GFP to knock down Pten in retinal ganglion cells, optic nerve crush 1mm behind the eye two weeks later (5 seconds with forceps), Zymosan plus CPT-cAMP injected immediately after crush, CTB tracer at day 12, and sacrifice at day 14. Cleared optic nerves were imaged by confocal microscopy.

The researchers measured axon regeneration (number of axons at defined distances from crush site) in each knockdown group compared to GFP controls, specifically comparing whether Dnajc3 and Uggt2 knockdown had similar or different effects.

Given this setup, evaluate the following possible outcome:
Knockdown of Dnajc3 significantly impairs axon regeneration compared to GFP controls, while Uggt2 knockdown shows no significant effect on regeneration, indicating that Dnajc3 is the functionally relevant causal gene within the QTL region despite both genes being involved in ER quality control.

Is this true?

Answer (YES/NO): YES